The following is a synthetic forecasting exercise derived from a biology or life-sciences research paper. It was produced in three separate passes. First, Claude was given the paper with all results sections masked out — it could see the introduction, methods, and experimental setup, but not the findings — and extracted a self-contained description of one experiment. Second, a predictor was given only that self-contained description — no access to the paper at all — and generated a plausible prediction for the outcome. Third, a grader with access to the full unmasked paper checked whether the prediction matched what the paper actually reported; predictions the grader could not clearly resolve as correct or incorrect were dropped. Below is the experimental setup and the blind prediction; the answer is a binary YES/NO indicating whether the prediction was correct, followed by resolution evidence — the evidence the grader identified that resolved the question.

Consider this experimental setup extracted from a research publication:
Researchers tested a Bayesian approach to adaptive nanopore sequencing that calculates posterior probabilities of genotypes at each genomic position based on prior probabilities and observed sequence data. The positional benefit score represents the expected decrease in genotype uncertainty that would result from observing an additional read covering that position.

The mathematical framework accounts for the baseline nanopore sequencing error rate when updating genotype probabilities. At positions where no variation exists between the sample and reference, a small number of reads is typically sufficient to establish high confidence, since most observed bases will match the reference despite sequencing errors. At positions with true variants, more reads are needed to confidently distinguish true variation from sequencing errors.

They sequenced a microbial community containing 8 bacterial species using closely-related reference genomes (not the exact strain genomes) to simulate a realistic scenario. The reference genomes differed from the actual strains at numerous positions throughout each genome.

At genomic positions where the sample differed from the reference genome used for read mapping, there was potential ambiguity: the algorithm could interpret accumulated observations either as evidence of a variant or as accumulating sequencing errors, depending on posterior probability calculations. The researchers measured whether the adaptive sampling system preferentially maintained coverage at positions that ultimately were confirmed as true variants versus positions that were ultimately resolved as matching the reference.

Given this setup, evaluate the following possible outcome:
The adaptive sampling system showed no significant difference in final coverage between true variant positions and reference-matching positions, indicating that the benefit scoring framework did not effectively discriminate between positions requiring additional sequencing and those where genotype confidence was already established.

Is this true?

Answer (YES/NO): NO